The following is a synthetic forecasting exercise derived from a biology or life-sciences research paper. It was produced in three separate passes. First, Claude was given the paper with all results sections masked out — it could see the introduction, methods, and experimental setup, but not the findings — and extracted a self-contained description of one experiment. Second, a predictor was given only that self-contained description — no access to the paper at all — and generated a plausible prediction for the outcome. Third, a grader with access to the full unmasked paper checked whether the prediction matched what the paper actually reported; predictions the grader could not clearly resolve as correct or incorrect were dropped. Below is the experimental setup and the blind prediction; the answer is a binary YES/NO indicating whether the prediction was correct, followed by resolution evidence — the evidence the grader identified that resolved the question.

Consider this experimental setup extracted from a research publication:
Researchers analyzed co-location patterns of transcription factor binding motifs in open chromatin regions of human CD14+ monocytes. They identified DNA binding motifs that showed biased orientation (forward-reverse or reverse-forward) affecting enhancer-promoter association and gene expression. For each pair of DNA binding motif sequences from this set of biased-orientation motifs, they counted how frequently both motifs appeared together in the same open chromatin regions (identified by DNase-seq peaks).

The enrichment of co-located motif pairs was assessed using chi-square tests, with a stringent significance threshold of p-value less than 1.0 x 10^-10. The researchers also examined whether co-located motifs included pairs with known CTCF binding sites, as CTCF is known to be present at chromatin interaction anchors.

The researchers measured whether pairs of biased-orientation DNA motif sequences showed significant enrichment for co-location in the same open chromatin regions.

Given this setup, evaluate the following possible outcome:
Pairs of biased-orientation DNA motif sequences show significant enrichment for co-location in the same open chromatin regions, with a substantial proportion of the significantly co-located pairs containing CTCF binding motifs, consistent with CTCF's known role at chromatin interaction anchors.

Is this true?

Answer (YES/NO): YES